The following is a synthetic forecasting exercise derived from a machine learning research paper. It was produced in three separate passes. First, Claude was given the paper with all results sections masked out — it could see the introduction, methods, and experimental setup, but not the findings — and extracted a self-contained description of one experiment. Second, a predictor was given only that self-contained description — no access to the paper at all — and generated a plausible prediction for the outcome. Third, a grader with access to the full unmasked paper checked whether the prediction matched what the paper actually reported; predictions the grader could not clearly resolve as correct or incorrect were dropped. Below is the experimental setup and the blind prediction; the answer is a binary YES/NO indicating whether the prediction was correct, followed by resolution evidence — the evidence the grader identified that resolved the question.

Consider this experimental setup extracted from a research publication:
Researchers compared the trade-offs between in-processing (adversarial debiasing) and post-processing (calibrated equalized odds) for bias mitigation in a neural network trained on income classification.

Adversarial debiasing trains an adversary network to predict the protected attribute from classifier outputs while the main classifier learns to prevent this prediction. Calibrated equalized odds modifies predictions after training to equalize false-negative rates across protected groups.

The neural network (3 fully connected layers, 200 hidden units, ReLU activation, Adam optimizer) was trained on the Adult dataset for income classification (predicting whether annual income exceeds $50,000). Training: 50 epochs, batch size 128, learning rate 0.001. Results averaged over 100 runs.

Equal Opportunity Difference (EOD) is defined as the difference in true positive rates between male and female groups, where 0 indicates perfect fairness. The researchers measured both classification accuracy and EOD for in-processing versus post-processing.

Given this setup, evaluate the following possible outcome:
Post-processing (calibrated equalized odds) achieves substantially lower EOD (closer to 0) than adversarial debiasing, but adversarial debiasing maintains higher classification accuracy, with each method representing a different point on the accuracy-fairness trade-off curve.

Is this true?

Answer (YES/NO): NO